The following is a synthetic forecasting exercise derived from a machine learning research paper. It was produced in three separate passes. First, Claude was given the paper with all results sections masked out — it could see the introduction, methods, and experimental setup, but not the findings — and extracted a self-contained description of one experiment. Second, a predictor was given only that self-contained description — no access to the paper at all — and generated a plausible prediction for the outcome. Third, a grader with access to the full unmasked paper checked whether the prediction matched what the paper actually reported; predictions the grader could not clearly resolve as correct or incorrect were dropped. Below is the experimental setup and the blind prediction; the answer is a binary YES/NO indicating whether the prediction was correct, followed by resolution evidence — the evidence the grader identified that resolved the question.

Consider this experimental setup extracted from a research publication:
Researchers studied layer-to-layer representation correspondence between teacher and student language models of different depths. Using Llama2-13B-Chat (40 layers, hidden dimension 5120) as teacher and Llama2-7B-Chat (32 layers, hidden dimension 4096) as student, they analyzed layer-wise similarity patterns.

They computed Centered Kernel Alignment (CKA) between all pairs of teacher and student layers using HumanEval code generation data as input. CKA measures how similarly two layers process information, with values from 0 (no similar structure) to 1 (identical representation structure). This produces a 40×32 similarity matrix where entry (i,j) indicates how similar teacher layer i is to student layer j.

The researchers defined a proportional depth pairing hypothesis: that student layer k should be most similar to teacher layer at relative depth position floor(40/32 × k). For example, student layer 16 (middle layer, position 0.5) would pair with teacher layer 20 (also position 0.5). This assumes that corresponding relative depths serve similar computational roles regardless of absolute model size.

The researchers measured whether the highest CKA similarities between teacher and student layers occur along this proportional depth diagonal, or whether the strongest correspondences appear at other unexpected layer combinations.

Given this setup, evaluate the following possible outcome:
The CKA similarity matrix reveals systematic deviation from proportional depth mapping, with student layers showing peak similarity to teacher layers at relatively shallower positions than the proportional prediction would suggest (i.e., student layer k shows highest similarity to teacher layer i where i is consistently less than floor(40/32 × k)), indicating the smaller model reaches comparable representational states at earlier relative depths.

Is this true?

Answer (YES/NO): NO